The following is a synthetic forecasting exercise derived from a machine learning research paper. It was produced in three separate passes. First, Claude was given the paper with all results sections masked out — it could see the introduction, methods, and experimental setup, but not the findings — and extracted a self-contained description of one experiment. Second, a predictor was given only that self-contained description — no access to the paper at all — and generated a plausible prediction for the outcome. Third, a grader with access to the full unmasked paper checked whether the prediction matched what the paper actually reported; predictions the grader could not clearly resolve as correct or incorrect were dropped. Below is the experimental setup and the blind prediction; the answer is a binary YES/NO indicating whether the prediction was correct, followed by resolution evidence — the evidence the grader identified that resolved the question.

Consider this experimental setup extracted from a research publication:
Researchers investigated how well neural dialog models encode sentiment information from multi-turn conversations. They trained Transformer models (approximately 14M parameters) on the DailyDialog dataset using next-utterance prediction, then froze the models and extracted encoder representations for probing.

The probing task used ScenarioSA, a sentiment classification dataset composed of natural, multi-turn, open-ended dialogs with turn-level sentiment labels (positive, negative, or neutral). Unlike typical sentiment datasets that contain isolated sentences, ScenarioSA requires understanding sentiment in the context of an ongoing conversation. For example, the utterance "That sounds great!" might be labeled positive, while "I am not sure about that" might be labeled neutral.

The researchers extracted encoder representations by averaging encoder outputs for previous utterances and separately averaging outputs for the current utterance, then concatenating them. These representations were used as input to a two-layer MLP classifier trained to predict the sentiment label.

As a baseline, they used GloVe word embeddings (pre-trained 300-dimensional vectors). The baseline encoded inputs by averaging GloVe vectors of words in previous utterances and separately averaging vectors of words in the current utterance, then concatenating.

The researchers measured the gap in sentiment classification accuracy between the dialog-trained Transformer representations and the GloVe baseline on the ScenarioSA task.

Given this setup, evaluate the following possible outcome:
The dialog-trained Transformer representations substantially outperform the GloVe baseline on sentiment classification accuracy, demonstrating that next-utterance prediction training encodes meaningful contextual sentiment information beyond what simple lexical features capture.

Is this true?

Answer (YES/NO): NO